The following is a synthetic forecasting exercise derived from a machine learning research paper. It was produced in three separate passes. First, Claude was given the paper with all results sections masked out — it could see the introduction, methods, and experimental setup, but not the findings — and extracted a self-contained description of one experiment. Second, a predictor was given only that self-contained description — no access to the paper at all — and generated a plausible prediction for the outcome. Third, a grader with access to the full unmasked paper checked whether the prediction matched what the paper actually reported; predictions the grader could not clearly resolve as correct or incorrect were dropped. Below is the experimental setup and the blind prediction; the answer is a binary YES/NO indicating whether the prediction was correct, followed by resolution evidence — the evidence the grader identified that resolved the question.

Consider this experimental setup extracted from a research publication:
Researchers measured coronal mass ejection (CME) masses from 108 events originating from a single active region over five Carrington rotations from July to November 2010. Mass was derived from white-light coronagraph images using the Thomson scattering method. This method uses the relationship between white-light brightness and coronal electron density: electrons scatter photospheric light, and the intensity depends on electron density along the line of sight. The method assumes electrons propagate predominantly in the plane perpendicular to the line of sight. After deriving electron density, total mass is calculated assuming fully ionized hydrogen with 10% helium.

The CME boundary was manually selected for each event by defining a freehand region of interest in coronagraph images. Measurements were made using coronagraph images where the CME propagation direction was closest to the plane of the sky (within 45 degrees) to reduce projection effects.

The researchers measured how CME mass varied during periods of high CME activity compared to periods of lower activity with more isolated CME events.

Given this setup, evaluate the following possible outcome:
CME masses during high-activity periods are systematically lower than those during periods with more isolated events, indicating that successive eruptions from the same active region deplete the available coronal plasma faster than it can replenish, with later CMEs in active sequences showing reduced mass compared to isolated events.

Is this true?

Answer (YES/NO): NO